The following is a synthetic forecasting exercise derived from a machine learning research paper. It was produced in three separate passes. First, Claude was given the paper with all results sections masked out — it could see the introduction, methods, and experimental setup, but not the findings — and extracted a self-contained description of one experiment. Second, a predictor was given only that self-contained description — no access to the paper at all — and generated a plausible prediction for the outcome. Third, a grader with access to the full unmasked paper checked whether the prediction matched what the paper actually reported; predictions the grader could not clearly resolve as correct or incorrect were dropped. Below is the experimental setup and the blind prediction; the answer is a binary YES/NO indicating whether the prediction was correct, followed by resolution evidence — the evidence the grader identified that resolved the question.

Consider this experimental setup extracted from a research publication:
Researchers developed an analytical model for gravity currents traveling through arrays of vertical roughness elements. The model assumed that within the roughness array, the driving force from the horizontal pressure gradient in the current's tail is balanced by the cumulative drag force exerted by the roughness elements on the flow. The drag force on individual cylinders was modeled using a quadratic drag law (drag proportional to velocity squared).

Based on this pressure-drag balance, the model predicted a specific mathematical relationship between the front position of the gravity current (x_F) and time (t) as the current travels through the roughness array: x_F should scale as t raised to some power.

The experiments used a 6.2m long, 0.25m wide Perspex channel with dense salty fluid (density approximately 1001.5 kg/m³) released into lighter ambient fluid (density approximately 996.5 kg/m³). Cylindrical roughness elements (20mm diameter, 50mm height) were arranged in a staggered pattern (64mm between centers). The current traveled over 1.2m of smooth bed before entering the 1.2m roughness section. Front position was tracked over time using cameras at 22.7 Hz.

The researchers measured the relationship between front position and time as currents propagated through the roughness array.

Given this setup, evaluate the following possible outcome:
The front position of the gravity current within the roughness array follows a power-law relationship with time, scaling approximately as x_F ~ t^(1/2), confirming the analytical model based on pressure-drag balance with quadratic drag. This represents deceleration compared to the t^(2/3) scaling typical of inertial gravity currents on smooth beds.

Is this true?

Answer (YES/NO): NO